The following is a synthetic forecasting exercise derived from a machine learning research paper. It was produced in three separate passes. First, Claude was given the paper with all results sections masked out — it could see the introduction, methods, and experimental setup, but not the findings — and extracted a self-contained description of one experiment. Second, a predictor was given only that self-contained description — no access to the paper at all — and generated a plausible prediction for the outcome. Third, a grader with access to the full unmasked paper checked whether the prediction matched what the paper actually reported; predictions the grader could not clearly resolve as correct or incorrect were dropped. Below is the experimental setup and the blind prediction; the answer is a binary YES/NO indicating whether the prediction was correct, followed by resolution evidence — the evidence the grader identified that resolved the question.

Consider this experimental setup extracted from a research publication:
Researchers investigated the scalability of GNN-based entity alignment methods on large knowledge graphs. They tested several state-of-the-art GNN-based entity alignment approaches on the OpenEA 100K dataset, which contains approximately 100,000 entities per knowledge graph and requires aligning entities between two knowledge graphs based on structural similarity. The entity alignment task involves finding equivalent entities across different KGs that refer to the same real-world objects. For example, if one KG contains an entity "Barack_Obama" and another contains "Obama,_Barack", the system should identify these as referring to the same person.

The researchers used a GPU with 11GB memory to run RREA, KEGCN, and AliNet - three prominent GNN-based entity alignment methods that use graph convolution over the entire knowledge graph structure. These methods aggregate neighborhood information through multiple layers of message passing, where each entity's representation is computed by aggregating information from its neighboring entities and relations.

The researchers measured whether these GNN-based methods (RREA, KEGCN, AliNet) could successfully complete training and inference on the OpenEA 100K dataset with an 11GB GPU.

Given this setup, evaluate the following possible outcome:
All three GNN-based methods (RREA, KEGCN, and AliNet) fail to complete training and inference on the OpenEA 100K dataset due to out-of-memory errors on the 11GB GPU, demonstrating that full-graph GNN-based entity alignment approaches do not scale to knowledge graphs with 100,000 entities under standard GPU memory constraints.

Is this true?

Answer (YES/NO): YES